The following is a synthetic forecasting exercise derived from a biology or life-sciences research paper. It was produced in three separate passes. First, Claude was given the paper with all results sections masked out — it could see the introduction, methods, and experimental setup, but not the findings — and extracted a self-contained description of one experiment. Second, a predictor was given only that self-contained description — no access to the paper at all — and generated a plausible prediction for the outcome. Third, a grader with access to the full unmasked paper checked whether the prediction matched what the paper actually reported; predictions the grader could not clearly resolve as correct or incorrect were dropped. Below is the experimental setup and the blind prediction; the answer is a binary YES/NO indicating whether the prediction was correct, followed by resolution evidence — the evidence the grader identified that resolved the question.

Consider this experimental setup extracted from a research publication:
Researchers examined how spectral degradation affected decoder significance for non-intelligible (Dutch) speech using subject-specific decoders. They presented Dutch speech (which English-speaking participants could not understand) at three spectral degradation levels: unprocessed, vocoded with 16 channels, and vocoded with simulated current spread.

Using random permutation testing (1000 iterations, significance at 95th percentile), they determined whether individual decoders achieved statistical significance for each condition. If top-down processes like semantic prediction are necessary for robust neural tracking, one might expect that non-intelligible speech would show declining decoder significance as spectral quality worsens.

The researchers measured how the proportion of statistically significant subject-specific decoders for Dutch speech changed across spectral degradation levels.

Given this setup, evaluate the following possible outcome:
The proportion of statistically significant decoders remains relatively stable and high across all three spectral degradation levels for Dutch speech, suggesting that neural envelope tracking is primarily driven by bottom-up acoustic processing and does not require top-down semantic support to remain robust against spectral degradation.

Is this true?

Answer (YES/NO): NO